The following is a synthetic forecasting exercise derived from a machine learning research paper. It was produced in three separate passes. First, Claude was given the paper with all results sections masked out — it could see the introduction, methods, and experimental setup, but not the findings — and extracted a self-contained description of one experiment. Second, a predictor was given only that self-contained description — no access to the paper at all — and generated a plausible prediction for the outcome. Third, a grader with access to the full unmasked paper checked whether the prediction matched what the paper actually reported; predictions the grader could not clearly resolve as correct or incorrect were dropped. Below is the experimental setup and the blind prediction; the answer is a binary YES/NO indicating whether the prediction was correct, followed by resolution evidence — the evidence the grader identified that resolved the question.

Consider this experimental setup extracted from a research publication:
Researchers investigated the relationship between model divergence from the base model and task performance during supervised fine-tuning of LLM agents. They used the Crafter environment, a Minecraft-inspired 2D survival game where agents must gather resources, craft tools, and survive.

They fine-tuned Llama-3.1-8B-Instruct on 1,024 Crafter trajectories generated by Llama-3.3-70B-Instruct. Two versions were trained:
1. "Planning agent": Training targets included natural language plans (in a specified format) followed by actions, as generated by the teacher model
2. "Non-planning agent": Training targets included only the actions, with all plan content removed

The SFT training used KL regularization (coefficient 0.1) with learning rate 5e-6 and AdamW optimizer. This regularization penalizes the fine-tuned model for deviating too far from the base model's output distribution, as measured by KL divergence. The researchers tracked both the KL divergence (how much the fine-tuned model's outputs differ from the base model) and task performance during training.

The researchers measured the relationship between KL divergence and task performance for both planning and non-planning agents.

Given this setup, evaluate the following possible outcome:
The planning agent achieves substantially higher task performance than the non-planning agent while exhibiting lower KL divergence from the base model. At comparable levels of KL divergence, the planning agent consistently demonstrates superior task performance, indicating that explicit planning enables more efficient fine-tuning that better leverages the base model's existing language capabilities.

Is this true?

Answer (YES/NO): YES